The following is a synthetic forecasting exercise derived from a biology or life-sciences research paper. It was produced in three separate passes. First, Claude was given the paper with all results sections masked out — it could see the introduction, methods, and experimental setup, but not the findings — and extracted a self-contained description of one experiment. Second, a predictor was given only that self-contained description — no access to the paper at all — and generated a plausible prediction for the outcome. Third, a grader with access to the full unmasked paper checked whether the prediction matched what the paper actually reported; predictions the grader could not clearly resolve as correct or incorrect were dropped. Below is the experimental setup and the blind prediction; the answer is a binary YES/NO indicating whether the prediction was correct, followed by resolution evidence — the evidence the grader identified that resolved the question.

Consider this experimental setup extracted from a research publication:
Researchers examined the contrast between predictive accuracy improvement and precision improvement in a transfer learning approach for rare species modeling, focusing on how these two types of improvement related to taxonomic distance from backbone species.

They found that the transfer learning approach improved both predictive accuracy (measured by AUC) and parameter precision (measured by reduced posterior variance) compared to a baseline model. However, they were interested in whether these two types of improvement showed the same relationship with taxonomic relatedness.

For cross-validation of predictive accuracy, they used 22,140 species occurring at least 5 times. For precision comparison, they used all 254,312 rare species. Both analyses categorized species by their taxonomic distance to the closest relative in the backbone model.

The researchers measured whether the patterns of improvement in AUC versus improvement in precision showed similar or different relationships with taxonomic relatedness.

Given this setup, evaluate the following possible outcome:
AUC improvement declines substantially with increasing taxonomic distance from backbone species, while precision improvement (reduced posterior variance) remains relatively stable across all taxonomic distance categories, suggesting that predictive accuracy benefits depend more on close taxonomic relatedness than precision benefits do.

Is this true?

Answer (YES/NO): NO